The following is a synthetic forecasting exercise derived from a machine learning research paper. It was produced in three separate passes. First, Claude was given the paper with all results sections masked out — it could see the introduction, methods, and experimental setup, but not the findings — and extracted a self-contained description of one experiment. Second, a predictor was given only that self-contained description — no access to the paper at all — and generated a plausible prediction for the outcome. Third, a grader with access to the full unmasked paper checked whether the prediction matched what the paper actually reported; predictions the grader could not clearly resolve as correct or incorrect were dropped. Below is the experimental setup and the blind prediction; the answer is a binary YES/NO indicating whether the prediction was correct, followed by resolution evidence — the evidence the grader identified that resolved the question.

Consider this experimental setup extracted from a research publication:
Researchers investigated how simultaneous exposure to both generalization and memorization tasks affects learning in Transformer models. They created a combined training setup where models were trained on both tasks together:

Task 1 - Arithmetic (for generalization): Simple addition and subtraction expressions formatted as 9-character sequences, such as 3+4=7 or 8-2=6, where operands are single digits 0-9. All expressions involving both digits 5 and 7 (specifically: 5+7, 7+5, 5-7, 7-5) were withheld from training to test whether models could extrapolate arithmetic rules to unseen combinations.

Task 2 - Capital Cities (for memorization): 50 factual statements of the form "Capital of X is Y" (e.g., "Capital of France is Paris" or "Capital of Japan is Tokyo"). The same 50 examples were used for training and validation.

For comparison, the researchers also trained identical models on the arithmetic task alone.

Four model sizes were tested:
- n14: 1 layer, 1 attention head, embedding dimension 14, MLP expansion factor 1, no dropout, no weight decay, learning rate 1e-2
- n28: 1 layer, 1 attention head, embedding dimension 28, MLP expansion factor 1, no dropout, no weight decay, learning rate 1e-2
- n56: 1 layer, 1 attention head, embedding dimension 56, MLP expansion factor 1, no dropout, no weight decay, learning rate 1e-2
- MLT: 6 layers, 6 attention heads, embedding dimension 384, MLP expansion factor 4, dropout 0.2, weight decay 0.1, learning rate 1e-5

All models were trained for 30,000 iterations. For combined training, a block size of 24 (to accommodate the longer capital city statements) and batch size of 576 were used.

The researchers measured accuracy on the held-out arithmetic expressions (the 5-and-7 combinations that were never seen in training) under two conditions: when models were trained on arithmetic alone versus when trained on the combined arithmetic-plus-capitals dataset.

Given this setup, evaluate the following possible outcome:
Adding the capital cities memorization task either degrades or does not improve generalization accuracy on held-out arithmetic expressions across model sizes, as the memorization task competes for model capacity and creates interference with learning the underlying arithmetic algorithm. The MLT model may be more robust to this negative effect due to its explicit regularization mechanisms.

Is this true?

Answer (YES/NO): NO